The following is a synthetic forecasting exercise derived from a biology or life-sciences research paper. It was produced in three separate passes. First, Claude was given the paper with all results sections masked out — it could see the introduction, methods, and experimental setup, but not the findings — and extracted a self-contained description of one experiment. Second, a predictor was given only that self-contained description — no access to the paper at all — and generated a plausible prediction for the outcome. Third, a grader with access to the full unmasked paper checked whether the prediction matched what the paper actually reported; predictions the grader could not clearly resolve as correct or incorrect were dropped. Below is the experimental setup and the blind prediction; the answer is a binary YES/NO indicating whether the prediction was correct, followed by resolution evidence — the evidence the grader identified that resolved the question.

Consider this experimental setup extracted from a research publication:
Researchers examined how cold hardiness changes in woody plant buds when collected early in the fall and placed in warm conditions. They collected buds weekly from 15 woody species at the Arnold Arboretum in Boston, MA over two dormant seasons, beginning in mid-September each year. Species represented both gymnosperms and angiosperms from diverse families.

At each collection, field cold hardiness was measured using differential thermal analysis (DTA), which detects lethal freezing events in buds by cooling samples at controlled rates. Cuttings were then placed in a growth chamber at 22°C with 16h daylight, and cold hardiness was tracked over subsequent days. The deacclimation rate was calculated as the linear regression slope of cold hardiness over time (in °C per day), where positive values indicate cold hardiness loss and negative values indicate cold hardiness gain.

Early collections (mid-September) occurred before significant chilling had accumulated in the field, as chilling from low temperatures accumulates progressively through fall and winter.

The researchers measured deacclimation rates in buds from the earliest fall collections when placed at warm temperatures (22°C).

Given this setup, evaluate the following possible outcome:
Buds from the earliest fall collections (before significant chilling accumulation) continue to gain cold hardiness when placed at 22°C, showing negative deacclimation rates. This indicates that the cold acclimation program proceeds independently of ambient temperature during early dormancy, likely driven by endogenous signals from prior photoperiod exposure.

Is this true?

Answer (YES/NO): YES